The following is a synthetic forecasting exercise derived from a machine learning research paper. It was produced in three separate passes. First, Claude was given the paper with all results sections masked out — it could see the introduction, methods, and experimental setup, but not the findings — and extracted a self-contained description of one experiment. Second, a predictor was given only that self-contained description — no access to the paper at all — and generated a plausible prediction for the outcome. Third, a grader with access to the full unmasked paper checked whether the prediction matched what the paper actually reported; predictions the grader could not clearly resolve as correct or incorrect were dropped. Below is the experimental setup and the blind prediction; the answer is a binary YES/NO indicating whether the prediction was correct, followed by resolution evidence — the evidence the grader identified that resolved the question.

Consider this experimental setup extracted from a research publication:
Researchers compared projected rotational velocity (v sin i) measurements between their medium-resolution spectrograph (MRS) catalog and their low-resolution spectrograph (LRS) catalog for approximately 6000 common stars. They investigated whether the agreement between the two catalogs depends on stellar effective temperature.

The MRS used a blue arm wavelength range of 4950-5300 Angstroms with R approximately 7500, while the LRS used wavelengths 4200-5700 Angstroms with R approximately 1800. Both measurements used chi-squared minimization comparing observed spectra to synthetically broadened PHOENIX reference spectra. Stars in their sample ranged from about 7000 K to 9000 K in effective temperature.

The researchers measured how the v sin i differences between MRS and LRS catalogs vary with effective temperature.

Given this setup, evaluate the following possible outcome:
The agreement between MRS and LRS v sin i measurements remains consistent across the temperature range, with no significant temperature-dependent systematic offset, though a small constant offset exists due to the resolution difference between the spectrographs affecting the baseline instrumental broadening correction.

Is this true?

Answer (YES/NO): NO